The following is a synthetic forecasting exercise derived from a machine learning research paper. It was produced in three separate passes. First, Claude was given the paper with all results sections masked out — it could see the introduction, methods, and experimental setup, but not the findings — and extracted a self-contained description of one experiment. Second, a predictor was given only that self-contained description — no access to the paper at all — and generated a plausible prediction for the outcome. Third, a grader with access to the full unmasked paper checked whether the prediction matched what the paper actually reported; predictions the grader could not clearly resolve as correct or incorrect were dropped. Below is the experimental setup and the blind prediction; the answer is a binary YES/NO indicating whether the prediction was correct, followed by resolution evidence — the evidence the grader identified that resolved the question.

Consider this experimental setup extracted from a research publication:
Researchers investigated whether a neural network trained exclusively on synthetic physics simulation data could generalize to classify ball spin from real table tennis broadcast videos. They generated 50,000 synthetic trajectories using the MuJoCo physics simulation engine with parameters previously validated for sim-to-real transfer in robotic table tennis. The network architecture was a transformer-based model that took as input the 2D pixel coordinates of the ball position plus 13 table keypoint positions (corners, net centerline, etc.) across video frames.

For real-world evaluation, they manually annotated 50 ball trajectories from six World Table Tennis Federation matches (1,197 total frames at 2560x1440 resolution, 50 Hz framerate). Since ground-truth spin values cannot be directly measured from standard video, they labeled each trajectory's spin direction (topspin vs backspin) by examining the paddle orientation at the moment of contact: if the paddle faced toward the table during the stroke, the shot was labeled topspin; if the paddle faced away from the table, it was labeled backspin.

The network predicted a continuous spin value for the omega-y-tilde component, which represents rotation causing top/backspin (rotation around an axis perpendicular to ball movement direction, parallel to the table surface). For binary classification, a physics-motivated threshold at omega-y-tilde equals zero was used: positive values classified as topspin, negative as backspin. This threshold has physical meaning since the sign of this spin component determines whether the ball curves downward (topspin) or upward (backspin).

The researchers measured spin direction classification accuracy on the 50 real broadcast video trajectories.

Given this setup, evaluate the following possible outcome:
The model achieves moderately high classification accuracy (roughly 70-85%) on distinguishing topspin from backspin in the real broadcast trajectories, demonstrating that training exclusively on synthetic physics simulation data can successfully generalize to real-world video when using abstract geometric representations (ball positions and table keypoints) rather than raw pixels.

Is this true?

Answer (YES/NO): NO